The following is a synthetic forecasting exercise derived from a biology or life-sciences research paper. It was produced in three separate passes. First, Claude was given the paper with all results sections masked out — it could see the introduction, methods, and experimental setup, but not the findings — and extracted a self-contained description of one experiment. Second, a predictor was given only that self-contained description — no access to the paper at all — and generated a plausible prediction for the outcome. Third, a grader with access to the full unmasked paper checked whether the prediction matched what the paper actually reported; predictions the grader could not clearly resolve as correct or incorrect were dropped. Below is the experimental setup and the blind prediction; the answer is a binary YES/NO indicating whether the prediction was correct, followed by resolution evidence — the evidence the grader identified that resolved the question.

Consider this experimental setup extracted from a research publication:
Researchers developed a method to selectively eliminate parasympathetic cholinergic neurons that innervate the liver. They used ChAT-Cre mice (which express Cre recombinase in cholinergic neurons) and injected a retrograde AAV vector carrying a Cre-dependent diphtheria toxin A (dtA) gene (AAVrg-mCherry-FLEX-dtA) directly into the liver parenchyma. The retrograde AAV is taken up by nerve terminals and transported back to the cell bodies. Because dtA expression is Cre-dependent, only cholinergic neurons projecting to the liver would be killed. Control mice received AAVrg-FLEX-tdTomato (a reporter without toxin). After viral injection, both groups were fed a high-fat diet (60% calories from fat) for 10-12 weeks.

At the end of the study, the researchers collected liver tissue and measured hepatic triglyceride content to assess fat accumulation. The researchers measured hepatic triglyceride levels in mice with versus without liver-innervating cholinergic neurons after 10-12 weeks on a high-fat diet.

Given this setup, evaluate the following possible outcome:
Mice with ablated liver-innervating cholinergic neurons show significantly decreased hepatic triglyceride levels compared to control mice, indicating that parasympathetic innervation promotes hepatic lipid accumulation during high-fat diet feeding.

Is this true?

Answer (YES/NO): YES